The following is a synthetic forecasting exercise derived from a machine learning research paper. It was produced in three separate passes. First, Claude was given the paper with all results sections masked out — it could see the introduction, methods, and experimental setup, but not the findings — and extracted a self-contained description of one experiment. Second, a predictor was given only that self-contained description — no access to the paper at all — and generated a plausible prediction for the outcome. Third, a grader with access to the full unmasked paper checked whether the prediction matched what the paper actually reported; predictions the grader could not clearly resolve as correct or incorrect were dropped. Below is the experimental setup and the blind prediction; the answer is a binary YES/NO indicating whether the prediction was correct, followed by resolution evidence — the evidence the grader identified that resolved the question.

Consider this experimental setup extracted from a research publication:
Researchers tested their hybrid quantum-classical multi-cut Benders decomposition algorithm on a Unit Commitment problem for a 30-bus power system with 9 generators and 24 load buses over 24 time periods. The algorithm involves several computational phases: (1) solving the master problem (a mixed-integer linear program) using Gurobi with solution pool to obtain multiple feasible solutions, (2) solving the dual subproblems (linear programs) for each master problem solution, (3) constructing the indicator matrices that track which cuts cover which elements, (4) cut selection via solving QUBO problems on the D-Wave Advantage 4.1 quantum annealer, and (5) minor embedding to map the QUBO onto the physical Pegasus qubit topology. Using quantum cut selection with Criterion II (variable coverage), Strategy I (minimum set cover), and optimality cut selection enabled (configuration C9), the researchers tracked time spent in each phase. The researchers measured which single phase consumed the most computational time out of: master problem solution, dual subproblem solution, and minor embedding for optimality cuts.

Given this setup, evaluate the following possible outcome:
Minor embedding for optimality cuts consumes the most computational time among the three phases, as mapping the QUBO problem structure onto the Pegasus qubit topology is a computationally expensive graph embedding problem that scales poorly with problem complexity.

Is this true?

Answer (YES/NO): YES